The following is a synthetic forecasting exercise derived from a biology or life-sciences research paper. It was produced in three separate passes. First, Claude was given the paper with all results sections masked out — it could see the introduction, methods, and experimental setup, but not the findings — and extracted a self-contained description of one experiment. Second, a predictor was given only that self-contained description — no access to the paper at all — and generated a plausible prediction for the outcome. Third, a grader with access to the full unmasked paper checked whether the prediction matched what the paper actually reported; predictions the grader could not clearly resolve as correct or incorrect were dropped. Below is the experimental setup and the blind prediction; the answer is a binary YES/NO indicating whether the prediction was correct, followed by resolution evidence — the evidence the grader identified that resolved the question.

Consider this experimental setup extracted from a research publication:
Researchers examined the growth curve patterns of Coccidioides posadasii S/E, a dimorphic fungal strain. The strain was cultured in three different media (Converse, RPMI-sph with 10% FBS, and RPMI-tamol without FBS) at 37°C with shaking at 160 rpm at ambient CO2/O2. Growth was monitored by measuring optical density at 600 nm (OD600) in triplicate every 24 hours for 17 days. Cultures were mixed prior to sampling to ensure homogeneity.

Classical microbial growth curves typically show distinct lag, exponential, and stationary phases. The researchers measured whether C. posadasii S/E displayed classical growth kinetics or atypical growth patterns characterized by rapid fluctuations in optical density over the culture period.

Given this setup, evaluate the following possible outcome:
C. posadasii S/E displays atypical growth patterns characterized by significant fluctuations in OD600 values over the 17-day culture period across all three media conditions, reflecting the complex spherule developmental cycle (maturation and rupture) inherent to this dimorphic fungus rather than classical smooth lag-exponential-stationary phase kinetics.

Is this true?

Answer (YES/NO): NO